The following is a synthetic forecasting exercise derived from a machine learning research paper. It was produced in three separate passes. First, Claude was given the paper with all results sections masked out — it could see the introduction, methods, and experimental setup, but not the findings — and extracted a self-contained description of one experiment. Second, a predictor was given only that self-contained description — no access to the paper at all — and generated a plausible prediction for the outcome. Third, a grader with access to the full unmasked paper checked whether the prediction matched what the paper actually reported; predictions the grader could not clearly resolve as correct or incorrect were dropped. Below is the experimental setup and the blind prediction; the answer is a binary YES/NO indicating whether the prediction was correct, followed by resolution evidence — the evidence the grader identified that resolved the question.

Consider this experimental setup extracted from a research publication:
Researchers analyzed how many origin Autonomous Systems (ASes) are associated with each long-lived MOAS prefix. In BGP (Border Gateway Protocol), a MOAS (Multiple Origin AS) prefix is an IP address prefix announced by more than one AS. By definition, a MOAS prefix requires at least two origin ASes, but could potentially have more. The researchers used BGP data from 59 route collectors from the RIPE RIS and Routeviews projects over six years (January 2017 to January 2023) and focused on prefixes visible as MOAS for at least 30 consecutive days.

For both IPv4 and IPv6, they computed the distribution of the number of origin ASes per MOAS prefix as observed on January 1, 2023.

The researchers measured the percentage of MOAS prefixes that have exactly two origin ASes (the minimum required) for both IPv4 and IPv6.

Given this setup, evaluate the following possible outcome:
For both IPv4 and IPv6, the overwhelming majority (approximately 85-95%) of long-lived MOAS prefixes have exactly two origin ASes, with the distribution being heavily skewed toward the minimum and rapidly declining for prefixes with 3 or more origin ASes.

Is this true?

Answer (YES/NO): YES